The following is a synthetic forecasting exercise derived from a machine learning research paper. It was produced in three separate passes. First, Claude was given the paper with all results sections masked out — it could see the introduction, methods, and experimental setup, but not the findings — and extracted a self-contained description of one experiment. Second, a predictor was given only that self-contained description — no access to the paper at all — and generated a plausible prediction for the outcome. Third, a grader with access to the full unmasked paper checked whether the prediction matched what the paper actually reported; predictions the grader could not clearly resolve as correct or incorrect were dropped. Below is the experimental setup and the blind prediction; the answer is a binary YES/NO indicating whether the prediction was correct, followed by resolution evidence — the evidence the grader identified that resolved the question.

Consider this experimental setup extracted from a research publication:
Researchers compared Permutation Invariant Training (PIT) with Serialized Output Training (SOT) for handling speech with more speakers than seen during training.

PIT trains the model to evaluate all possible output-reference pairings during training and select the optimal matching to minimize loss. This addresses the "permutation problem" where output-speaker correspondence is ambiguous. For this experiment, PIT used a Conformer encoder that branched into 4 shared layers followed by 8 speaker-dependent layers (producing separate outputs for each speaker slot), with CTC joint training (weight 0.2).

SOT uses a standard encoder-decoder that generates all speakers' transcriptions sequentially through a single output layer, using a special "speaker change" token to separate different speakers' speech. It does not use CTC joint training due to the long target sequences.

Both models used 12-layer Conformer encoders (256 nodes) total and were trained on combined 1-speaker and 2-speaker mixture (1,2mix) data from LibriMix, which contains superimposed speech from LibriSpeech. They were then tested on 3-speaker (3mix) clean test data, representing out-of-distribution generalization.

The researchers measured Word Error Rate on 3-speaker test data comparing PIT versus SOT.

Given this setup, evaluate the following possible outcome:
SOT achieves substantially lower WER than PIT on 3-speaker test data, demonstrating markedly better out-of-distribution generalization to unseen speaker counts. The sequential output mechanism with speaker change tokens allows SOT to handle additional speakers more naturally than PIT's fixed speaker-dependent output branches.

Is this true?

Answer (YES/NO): NO